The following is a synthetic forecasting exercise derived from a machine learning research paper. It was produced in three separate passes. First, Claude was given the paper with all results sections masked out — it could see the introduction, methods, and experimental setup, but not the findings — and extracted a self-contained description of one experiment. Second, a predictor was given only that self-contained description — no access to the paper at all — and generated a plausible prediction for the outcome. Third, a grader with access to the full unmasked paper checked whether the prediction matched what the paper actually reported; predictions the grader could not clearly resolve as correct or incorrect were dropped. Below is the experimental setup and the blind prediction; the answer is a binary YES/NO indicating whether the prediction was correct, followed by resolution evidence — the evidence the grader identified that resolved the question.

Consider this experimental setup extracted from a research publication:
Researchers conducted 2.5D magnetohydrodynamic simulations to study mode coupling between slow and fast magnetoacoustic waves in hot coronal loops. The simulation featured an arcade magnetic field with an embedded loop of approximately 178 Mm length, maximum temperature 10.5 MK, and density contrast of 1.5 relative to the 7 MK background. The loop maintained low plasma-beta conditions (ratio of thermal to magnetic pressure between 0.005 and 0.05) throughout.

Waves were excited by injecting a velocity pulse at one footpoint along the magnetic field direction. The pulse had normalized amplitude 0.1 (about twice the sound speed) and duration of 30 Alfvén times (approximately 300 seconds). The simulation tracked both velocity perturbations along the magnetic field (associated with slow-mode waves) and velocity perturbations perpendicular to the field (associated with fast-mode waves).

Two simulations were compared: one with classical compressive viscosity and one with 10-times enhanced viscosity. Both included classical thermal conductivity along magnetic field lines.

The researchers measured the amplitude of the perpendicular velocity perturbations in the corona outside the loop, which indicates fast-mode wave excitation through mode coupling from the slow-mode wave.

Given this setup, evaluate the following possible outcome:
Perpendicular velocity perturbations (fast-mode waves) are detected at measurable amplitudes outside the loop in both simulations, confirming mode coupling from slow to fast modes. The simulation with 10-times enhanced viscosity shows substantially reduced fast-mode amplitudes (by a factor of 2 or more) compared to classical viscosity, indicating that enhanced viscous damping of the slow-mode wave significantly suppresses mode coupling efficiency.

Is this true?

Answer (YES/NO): YES